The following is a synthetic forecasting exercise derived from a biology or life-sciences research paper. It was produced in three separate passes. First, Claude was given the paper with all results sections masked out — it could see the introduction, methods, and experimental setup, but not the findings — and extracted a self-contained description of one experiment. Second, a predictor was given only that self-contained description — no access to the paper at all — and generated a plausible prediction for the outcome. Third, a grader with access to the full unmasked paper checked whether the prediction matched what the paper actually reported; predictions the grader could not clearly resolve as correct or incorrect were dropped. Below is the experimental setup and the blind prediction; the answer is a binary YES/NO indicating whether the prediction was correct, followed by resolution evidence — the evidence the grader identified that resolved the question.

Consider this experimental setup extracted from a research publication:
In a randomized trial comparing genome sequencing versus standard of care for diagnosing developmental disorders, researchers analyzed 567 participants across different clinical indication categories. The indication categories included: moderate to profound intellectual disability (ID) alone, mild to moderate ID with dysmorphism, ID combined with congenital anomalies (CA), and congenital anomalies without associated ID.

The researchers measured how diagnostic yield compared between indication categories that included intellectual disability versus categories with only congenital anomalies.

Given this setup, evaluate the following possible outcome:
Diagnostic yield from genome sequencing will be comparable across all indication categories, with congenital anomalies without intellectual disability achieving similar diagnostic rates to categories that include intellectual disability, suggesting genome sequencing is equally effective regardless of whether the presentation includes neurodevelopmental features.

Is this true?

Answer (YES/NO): NO